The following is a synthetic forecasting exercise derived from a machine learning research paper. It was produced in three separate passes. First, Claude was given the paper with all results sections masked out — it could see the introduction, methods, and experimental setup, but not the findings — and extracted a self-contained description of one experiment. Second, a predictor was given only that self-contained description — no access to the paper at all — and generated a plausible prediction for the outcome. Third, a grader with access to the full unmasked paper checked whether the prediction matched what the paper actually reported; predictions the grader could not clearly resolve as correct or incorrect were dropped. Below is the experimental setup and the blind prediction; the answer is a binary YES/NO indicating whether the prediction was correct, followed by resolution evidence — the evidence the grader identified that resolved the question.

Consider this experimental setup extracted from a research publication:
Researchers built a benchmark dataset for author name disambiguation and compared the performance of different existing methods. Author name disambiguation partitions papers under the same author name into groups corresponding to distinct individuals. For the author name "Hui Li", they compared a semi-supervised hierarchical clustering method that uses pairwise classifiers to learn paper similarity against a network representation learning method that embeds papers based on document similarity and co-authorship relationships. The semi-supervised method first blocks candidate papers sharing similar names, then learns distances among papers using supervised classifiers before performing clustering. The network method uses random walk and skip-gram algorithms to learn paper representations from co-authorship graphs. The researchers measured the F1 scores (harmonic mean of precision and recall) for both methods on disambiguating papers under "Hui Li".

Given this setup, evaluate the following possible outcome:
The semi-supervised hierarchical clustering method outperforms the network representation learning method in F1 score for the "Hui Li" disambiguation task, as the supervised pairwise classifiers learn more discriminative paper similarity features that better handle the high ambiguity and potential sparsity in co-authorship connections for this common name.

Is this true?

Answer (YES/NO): YES